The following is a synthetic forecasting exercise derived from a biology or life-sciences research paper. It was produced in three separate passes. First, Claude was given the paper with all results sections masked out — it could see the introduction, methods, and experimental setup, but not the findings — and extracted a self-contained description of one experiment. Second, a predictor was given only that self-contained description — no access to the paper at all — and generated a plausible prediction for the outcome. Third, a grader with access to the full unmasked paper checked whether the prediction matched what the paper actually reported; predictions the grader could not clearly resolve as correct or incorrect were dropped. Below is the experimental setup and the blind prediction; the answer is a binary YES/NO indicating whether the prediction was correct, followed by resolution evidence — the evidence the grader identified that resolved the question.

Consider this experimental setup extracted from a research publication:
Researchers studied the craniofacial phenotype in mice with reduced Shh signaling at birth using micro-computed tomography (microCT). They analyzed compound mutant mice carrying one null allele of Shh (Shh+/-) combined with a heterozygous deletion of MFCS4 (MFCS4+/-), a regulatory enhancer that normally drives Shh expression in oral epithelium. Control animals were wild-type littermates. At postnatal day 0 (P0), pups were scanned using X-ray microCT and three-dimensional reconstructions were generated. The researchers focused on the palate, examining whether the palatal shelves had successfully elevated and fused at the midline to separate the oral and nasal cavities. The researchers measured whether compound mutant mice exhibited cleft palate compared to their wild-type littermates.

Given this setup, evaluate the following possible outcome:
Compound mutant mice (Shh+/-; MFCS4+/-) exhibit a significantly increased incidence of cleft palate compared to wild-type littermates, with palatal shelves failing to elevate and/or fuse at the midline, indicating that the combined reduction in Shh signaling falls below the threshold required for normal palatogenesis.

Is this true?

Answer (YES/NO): NO